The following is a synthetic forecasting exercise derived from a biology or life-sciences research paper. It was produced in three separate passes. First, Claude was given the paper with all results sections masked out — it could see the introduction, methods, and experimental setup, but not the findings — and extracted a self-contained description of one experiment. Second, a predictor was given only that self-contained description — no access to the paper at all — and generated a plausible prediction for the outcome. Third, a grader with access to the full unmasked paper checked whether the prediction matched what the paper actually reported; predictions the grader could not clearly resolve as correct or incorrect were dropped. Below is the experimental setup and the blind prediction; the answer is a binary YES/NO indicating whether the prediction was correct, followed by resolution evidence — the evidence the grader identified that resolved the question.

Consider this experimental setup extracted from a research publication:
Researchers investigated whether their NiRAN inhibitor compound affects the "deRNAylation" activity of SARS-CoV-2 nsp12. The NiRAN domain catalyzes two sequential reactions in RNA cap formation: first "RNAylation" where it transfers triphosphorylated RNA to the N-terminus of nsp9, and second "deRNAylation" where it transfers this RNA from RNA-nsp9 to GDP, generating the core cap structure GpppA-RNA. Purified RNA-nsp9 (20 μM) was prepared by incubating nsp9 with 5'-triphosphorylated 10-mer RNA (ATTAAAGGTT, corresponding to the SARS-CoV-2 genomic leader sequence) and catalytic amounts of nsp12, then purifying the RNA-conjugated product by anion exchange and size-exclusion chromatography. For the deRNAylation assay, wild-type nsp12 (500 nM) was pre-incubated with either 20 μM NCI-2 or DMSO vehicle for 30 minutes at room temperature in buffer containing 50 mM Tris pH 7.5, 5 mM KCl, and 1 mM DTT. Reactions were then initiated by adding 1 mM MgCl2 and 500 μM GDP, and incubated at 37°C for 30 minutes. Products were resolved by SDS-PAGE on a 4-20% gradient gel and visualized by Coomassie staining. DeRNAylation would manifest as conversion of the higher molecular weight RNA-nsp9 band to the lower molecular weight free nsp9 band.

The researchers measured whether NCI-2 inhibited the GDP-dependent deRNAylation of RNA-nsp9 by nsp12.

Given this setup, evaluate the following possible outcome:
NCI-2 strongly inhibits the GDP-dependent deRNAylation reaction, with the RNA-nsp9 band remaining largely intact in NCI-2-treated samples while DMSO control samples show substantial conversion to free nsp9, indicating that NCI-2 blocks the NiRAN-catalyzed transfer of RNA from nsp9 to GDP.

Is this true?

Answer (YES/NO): YES